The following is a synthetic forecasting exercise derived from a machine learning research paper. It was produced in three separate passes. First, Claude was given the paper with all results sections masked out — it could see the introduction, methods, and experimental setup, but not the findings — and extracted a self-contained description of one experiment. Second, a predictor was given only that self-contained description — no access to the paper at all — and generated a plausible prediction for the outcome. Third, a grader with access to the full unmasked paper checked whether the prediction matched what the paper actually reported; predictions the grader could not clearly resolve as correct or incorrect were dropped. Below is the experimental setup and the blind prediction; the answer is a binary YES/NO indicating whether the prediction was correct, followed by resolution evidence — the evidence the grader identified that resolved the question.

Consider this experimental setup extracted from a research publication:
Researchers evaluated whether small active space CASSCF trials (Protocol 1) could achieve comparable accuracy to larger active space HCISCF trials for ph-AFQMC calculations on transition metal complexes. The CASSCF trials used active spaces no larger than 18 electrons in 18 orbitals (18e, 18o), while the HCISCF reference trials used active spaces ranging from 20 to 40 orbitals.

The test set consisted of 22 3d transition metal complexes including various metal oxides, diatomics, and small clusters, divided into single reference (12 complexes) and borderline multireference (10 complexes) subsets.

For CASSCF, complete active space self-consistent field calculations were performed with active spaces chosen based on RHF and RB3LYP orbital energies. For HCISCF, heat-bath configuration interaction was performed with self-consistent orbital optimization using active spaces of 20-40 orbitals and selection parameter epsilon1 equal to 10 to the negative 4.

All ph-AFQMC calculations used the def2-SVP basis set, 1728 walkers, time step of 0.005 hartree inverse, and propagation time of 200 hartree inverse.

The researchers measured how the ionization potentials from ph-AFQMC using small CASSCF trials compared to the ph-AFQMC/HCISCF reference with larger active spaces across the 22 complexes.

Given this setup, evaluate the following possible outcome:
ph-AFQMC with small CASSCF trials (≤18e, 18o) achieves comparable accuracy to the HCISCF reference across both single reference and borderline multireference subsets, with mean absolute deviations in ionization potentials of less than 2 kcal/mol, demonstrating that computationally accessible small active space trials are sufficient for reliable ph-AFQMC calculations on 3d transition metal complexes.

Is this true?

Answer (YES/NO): NO